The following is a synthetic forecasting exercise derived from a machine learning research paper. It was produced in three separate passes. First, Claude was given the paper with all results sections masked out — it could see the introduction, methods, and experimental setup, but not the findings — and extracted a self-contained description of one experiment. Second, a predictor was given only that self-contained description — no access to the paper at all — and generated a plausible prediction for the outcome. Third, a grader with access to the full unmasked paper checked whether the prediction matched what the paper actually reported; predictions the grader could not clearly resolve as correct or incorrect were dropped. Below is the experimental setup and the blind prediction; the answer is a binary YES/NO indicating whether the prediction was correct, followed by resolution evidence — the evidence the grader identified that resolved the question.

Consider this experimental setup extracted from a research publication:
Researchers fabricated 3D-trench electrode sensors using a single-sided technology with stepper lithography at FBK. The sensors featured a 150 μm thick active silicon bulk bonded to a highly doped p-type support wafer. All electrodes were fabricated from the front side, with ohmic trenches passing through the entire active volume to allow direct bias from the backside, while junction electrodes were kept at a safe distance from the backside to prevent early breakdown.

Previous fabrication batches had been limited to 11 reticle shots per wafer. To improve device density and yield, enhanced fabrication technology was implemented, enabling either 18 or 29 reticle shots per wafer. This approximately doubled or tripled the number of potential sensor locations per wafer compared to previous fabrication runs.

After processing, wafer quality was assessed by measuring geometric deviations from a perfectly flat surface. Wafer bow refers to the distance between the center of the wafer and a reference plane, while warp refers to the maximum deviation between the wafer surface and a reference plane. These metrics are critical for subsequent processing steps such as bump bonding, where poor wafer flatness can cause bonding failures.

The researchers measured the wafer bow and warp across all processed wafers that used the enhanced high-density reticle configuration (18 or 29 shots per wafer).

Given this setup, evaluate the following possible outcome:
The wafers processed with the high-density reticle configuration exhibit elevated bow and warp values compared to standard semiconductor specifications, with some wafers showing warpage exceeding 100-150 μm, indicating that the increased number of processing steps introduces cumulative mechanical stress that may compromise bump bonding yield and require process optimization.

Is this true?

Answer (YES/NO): NO